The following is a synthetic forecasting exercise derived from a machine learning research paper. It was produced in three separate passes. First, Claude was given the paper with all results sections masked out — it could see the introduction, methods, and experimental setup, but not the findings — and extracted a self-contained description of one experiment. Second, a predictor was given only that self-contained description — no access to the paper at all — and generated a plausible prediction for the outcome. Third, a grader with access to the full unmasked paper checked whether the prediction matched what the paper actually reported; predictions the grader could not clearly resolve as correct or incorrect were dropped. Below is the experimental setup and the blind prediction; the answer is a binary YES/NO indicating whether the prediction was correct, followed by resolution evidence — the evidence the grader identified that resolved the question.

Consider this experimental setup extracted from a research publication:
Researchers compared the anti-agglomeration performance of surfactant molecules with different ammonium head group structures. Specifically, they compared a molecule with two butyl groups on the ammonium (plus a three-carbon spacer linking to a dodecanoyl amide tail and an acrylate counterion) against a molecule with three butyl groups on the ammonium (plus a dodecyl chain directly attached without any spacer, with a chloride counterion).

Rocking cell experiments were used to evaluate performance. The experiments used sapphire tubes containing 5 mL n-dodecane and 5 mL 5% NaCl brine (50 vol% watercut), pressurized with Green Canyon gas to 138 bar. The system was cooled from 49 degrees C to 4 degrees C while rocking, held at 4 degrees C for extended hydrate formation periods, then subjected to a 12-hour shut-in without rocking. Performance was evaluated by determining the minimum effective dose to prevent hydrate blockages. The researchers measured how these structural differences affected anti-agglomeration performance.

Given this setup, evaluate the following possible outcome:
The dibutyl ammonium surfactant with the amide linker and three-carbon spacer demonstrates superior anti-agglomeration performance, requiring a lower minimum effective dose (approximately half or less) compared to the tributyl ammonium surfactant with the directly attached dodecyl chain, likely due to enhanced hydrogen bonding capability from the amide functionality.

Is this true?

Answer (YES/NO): YES